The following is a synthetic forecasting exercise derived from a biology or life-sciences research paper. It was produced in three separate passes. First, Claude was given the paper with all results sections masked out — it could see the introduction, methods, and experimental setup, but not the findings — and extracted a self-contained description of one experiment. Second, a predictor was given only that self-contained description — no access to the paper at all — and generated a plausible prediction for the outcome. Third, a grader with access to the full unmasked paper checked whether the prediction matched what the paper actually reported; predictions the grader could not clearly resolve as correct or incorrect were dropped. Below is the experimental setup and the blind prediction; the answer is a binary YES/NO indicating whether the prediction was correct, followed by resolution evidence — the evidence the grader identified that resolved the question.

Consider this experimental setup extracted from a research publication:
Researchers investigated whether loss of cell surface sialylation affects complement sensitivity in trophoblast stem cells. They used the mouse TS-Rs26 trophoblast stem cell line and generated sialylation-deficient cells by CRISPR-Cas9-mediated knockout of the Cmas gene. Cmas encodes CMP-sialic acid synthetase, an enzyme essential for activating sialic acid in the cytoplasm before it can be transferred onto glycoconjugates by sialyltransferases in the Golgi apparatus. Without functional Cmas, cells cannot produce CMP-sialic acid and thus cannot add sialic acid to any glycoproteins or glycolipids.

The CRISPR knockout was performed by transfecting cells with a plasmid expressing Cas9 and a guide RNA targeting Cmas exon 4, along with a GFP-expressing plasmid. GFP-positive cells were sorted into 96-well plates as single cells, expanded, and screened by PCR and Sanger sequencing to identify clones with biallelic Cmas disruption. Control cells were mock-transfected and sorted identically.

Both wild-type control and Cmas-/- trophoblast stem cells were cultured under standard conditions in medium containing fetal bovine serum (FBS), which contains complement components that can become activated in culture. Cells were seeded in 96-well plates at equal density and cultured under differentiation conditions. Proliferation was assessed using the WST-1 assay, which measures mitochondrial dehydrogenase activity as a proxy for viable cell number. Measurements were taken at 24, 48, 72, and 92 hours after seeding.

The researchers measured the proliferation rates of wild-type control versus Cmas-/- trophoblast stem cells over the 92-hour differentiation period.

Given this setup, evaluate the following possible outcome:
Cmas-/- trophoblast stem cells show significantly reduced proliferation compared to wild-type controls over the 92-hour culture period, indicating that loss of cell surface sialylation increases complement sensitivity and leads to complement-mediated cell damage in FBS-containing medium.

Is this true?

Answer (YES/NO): YES